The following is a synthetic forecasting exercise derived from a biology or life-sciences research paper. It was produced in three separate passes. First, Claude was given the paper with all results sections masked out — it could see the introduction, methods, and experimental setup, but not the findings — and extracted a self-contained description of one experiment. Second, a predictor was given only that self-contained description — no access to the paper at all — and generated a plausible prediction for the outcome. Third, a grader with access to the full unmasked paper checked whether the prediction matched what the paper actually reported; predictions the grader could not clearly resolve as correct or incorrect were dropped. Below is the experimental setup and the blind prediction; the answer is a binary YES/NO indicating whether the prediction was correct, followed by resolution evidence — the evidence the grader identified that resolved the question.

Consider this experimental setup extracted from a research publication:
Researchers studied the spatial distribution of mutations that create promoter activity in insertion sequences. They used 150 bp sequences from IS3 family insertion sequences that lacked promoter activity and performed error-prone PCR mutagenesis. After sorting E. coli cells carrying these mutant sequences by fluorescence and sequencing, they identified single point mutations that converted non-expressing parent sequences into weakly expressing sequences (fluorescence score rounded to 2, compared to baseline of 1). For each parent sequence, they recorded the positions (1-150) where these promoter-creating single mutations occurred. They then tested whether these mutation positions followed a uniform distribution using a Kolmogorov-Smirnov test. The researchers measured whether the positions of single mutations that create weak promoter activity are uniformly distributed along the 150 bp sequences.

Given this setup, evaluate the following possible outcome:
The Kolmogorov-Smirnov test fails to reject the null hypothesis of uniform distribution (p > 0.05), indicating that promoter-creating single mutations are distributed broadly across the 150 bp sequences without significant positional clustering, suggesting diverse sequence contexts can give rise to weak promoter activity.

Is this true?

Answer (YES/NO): NO